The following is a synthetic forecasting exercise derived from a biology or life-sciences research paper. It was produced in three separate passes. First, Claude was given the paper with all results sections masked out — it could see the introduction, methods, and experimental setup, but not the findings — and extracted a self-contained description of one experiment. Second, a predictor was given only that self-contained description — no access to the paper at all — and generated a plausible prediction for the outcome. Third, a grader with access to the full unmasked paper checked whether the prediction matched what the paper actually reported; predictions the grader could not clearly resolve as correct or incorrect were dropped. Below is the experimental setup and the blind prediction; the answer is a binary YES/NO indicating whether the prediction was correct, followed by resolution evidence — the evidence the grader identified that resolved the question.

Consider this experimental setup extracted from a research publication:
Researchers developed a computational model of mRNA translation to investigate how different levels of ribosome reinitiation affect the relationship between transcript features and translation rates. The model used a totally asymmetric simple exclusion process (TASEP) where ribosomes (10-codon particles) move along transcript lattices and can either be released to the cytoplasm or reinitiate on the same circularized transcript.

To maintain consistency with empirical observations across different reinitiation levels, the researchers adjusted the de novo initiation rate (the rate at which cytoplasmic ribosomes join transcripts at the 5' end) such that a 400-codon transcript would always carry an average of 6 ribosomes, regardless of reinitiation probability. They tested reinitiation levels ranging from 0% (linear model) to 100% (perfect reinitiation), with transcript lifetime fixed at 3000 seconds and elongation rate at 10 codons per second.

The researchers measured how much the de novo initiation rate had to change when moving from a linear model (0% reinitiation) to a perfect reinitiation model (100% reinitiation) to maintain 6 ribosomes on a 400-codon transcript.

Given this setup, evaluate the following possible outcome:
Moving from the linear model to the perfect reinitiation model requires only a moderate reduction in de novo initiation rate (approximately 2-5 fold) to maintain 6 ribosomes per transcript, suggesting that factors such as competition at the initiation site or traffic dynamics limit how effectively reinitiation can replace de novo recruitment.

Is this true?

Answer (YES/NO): NO